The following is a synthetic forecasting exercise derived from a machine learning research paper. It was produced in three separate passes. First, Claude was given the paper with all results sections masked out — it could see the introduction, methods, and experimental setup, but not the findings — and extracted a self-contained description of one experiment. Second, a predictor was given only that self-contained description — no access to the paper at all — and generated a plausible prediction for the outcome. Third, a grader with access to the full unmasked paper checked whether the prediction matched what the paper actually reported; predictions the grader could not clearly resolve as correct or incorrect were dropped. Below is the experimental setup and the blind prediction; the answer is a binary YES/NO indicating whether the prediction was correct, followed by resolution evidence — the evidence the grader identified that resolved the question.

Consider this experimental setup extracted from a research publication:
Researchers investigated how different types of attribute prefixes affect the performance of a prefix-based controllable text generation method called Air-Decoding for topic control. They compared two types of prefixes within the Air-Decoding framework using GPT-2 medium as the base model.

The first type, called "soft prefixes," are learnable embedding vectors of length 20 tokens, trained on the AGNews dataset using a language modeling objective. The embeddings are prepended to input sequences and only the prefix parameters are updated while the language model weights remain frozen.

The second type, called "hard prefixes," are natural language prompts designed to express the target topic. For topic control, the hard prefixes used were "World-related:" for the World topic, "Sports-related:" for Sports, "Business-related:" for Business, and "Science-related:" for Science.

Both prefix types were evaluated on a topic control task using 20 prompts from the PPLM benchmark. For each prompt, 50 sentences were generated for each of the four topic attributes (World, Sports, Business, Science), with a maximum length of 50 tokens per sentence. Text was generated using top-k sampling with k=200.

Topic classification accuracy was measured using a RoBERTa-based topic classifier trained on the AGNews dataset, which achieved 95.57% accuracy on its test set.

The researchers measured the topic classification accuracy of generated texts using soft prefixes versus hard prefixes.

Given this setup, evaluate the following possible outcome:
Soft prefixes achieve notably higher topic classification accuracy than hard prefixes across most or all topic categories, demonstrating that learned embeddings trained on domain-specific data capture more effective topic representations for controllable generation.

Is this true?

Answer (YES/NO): YES